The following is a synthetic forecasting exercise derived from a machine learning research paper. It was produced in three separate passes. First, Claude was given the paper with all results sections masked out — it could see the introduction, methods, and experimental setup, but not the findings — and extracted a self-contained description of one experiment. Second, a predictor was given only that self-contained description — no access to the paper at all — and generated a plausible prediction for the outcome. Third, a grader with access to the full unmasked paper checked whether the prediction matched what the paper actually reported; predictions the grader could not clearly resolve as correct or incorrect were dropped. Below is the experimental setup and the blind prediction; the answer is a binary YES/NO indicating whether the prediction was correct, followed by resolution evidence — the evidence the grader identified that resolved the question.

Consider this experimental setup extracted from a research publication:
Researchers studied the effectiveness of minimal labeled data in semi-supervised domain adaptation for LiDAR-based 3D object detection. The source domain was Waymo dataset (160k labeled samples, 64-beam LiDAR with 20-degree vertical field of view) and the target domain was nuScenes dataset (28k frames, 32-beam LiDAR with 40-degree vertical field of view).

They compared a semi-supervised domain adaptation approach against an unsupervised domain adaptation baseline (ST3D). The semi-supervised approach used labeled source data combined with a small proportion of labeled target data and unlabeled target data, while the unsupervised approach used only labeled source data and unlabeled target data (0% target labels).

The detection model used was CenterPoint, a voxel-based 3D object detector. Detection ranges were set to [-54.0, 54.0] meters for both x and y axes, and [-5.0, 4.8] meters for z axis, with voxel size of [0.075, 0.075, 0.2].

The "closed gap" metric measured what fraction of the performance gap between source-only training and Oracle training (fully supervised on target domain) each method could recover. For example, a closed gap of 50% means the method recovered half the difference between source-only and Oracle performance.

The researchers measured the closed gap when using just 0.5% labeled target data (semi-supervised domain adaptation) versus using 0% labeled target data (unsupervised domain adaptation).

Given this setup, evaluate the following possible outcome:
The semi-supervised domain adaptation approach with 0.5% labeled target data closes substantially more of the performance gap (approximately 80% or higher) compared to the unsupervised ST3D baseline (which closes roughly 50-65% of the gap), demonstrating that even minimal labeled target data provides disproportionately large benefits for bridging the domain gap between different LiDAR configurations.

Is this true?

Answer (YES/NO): NO